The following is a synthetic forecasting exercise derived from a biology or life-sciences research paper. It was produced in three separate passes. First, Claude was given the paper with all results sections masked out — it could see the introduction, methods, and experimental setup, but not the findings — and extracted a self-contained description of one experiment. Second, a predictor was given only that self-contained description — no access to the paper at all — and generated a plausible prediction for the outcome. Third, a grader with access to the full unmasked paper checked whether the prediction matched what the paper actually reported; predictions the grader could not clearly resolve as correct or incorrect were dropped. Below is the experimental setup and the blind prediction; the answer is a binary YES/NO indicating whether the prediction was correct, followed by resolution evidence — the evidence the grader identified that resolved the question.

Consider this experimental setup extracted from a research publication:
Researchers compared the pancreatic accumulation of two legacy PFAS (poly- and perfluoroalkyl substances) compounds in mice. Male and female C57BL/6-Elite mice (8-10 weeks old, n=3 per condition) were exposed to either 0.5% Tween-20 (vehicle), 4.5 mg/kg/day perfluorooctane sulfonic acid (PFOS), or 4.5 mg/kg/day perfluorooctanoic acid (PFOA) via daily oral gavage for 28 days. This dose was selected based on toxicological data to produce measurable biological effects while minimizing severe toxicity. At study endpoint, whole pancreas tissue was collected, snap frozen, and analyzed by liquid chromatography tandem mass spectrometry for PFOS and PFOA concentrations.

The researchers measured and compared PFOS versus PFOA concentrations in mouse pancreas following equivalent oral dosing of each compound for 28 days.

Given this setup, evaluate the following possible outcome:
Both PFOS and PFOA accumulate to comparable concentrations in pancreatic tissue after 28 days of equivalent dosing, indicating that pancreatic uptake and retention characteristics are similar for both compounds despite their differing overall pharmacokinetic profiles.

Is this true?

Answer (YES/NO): NO